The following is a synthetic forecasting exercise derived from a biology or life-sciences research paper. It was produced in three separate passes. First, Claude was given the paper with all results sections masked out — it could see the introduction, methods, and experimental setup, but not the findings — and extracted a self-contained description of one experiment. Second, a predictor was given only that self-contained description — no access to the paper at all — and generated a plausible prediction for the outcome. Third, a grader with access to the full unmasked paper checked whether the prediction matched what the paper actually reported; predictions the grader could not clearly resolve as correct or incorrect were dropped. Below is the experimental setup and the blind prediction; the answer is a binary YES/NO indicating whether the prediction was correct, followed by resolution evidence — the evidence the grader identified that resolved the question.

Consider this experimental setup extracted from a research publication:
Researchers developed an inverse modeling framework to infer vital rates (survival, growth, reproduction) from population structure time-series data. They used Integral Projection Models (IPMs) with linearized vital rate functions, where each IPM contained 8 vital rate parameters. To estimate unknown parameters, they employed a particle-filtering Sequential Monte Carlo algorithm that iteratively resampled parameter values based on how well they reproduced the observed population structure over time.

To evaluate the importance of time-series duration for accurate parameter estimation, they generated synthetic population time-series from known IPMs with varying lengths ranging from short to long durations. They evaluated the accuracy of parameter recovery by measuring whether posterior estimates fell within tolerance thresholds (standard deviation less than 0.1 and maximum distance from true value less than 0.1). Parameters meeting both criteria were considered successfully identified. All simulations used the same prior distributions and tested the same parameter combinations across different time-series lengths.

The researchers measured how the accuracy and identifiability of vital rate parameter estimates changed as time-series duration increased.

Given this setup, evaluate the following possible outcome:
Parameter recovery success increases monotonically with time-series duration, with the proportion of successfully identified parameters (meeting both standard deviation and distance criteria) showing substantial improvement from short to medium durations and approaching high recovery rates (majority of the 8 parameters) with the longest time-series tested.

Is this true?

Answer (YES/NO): NO